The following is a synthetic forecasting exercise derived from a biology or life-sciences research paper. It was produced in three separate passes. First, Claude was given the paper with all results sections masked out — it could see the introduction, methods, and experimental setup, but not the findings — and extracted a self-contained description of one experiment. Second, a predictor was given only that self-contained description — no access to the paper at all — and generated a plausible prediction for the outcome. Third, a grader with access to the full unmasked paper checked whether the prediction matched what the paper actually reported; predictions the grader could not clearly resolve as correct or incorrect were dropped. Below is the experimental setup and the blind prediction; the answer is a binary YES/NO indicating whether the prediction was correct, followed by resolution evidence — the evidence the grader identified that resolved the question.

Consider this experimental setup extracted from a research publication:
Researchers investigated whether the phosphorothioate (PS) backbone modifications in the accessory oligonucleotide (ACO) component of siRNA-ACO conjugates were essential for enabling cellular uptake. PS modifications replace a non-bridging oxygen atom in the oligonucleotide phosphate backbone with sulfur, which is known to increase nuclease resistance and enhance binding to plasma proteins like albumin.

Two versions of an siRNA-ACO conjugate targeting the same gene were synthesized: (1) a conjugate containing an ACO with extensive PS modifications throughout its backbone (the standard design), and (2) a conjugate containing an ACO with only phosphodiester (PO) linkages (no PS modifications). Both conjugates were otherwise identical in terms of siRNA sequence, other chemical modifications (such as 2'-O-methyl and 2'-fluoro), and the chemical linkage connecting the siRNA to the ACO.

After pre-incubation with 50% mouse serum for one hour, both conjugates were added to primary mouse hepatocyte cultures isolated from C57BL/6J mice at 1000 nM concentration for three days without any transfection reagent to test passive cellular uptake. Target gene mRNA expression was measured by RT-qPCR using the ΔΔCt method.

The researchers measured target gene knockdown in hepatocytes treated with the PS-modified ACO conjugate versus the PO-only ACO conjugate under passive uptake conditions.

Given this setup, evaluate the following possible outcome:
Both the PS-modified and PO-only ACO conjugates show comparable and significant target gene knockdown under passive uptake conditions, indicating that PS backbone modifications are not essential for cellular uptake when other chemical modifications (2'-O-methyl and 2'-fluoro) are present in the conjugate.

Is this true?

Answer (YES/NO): NO